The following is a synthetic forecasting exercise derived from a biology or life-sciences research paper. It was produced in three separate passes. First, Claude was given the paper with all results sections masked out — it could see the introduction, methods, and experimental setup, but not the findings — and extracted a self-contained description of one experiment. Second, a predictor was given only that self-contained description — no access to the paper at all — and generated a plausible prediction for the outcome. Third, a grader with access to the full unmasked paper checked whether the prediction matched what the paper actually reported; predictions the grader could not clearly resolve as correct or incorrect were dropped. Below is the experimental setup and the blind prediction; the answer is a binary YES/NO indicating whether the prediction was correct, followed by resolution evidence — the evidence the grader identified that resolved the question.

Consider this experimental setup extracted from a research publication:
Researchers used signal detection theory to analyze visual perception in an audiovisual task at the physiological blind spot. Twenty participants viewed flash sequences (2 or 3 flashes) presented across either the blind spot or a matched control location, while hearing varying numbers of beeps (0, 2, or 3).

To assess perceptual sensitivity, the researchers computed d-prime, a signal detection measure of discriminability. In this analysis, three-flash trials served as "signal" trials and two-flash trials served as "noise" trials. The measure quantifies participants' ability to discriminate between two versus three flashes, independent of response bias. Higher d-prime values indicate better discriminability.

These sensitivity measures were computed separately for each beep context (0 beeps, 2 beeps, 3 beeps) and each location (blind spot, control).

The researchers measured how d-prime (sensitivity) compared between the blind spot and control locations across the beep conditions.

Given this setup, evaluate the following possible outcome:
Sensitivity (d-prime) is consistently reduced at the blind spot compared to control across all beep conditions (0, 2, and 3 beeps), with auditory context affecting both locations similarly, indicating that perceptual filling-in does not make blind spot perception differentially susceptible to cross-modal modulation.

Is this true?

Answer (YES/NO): NO